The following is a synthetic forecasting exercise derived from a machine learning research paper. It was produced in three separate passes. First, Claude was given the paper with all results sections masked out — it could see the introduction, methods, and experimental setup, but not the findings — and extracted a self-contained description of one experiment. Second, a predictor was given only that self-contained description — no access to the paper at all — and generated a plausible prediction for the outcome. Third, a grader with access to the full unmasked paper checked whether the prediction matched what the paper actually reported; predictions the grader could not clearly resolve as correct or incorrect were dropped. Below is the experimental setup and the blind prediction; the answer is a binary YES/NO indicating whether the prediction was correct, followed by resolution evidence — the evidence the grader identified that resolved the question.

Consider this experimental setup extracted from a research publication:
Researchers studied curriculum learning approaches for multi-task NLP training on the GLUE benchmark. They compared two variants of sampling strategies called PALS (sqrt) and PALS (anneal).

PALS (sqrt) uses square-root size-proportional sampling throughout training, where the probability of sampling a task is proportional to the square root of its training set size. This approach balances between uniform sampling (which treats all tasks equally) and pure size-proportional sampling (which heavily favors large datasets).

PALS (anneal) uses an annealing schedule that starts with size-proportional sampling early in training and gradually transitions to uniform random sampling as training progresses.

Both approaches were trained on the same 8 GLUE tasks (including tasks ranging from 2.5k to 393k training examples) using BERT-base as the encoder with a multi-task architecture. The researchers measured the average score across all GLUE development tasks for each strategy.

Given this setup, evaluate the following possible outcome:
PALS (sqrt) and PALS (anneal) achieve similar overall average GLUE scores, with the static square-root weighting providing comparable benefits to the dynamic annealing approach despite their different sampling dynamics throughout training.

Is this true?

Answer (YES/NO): NO